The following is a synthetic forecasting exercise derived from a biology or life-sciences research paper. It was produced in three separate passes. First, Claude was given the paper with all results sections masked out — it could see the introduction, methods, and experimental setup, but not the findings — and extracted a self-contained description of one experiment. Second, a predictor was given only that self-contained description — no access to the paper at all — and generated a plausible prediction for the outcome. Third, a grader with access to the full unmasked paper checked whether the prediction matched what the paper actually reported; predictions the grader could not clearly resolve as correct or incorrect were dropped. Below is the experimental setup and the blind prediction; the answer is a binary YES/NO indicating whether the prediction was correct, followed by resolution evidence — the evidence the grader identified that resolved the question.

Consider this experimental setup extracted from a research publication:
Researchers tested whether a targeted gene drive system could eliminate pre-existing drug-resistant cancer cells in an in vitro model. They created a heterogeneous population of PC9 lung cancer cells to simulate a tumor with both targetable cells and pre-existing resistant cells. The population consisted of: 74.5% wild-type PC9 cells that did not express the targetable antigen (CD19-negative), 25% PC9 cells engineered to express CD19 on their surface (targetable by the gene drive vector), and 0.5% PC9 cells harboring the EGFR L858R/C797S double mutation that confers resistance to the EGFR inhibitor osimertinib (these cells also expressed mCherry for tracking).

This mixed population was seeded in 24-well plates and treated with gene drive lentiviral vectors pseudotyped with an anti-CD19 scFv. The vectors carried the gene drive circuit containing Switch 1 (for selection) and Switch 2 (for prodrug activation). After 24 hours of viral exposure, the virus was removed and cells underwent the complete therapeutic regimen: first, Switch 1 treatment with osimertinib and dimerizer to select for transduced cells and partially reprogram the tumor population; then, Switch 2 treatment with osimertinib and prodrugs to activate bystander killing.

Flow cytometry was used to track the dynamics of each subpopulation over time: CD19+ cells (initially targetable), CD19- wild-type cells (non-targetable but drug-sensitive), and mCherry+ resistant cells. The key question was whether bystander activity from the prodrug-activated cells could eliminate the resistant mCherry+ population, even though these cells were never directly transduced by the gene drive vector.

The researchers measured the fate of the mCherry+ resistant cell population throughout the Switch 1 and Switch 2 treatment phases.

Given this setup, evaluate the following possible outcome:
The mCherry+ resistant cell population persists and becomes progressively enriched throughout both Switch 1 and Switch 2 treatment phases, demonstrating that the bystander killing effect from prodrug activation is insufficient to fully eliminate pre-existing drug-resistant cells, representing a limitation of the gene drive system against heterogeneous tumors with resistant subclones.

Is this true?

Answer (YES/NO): NO